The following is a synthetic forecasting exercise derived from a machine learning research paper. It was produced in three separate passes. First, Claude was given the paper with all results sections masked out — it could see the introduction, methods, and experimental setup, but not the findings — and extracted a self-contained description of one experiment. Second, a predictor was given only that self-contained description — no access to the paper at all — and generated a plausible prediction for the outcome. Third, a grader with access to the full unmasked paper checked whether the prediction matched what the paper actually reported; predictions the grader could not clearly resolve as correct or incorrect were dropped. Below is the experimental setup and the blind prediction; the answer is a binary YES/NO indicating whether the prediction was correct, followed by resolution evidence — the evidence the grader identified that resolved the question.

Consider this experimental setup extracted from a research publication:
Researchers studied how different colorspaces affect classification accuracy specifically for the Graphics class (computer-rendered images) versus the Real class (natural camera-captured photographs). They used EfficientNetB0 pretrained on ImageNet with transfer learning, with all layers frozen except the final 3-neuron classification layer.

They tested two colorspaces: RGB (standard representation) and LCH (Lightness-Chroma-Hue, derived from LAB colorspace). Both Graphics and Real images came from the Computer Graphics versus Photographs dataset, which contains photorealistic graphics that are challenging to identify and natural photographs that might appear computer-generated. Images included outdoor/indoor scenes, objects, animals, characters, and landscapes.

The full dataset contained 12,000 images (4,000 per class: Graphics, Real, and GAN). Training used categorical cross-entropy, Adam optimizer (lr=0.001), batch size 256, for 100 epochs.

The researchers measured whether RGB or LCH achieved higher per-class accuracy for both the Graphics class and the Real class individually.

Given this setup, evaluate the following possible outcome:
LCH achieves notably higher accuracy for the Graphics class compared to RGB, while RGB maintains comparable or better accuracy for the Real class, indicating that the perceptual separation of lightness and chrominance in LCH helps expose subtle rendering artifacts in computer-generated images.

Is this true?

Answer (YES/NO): NO